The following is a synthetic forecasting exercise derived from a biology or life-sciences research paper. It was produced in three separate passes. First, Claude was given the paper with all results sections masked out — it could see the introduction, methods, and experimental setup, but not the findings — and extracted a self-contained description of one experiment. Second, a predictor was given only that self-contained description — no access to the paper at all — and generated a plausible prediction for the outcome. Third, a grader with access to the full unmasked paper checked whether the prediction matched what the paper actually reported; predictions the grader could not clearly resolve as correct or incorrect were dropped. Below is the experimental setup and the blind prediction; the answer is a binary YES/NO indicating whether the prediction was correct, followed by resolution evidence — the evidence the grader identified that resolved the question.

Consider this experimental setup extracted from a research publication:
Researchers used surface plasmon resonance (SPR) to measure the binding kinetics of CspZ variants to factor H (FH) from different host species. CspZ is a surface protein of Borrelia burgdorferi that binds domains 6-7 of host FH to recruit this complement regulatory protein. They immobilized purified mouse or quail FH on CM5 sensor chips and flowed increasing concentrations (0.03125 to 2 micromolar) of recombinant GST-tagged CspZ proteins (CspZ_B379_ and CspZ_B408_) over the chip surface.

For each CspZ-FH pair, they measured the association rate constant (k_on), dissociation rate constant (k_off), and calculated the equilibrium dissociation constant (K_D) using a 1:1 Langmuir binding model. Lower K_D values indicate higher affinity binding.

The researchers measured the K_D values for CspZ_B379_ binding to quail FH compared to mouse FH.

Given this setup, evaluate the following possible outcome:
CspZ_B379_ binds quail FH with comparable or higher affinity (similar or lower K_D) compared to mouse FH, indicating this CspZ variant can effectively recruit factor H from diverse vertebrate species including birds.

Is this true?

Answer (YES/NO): NO